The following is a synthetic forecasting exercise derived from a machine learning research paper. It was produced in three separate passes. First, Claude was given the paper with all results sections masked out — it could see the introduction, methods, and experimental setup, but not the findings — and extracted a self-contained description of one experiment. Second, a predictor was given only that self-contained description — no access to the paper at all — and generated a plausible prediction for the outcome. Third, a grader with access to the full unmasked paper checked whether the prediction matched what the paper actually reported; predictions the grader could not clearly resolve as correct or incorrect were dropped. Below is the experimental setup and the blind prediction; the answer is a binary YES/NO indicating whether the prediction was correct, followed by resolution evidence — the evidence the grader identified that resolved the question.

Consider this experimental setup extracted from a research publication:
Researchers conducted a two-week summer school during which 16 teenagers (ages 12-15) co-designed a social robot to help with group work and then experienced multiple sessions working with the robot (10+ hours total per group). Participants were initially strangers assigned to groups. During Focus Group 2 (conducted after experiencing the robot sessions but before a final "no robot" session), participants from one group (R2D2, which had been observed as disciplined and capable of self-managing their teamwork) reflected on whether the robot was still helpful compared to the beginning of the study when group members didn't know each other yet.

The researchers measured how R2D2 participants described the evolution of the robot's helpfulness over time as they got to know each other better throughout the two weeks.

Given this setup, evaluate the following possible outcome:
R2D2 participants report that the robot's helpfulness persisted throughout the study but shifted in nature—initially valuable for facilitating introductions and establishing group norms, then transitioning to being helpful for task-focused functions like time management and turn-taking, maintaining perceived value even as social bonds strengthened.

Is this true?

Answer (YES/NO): NO